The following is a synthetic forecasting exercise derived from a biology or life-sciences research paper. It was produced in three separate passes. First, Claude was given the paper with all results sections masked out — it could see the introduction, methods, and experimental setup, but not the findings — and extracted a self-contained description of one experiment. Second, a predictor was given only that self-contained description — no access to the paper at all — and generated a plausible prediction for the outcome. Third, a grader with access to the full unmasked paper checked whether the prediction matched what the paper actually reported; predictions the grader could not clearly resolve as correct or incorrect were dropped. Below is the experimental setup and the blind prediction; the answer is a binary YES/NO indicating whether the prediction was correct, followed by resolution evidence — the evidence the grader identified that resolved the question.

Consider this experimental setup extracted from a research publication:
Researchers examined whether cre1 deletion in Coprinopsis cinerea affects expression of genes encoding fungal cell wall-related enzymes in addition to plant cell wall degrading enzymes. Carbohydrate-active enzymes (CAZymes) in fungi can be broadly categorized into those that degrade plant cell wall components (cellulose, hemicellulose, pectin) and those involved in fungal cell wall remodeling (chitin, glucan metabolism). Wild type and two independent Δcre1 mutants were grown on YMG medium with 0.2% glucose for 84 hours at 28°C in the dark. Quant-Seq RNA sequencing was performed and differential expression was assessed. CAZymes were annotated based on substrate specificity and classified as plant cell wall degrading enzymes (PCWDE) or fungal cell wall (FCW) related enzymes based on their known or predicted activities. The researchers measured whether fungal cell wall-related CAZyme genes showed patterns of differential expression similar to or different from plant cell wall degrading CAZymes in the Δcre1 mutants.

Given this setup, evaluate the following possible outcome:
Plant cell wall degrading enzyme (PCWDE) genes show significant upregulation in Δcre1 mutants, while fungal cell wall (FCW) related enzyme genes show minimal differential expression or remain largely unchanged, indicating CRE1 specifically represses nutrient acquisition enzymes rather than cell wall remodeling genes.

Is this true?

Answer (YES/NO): NO